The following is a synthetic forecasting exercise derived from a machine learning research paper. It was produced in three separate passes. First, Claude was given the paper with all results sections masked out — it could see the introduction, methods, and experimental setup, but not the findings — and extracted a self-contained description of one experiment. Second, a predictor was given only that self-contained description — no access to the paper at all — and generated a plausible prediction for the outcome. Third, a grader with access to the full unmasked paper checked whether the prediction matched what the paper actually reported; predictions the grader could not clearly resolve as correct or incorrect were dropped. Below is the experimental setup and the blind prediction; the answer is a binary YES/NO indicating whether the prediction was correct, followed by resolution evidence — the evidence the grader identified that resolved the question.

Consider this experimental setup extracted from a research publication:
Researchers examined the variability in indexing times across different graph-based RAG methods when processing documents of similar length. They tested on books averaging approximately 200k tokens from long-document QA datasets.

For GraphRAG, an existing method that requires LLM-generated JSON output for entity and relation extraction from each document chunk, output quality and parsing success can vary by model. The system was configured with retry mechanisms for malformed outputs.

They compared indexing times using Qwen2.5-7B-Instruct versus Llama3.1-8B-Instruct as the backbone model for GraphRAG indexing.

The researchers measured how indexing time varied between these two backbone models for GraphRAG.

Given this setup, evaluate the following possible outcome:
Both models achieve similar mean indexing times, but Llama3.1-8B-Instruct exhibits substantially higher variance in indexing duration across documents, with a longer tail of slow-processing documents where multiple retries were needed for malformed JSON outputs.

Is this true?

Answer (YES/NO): NO